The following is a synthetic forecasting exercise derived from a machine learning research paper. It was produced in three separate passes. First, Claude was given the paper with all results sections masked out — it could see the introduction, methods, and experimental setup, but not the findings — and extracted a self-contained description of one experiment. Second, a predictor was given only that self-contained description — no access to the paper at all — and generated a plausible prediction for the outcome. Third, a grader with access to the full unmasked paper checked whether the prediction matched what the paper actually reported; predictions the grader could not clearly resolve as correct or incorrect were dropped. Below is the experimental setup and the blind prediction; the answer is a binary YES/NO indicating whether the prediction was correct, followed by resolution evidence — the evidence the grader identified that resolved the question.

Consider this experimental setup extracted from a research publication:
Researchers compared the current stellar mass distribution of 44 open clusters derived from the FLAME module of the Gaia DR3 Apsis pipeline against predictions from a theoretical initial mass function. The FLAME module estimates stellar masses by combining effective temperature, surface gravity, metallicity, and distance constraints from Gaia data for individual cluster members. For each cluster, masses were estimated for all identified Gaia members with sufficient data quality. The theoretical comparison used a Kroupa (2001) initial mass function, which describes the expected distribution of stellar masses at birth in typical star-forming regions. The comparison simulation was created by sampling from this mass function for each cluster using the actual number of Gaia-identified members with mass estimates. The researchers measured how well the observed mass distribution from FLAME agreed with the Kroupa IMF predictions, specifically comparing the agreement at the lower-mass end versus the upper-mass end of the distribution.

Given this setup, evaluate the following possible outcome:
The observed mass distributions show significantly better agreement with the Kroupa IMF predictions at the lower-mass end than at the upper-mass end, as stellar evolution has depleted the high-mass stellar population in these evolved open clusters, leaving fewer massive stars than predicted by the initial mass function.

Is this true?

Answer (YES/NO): NO